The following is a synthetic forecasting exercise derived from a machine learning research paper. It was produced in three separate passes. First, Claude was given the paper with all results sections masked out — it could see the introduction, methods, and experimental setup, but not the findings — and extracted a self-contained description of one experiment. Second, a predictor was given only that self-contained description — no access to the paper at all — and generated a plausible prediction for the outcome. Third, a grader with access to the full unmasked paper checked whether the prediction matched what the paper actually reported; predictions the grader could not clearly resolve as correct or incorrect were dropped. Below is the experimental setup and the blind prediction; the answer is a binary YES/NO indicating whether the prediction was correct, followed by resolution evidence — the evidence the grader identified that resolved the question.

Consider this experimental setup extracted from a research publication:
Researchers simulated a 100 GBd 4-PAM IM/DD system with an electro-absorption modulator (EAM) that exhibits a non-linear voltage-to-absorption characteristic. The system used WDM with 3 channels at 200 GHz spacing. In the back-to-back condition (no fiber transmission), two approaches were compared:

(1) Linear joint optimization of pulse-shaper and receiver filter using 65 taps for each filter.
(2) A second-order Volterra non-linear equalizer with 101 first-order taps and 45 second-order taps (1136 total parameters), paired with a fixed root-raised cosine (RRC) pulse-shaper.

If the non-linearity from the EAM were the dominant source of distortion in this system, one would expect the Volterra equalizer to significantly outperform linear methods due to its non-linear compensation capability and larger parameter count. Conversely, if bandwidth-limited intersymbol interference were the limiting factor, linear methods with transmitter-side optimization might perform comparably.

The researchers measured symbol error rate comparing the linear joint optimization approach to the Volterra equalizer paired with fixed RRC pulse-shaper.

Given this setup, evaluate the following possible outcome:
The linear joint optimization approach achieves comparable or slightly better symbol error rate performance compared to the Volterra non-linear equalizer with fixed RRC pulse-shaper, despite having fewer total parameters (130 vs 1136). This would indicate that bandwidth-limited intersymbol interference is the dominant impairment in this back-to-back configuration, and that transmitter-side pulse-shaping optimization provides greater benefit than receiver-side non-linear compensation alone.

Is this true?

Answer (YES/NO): YES